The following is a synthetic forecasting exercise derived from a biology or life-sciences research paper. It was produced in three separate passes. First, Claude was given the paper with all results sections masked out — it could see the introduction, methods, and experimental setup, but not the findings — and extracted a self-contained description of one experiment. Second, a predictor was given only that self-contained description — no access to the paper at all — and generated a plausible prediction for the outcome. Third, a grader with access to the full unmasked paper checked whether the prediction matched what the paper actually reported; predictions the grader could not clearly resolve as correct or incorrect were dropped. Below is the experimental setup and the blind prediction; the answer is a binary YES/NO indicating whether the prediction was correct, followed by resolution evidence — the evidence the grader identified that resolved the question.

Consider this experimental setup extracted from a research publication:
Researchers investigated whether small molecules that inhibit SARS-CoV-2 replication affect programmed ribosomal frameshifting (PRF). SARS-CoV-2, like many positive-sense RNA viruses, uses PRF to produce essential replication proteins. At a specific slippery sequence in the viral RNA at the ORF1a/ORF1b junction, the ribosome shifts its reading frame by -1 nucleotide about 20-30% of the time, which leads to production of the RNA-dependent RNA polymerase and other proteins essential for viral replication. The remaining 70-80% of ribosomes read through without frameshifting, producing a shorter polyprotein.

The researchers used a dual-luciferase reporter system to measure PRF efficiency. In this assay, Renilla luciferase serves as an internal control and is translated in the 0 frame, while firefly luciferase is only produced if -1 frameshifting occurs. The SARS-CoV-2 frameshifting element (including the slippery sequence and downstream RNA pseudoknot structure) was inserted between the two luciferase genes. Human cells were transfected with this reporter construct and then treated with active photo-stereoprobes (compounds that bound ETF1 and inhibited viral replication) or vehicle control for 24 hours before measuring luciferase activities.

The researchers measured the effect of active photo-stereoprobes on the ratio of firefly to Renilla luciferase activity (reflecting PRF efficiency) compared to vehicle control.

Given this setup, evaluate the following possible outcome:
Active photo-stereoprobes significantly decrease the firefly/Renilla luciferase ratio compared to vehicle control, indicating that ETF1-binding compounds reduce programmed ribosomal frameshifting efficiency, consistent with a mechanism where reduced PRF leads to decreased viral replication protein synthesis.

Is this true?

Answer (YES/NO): NO